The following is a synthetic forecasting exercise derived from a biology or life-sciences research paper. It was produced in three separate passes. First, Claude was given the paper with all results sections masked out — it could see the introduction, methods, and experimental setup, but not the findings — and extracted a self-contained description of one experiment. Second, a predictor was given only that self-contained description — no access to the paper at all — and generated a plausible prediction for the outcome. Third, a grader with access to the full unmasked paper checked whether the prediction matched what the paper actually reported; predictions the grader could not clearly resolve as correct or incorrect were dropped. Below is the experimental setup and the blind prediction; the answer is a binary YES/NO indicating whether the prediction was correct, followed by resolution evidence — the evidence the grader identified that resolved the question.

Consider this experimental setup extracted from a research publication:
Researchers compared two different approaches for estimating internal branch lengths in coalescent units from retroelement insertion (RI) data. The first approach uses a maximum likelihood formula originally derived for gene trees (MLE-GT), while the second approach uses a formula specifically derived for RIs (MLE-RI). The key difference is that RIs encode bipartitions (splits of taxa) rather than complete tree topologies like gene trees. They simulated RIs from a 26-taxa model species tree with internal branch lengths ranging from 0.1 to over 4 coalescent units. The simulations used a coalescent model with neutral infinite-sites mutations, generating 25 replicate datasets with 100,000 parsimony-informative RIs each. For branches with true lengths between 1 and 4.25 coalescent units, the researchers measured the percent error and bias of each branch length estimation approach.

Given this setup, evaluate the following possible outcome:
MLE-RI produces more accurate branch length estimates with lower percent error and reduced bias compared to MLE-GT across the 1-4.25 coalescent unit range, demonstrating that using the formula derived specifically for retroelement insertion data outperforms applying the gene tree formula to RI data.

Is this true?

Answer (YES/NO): YES